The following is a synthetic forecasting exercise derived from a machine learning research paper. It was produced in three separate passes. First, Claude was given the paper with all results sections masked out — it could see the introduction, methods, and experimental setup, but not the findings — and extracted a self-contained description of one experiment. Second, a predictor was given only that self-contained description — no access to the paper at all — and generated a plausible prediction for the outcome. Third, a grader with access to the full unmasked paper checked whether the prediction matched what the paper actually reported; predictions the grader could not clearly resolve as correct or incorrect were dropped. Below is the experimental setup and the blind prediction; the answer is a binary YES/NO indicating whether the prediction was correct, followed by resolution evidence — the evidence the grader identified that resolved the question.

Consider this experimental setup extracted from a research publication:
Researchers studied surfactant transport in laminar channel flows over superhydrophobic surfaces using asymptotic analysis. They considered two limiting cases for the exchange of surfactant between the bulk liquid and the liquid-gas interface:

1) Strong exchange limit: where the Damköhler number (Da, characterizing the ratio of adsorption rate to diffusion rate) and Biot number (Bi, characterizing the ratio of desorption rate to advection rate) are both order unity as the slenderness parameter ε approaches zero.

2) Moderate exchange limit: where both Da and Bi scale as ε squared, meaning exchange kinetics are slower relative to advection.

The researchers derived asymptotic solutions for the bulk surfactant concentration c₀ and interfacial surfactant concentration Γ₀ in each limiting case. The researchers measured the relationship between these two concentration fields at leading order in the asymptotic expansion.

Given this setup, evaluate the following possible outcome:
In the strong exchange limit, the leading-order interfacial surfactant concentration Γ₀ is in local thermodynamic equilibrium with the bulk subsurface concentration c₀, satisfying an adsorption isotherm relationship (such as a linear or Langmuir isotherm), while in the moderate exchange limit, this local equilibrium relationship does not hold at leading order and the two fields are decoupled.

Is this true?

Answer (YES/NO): YES